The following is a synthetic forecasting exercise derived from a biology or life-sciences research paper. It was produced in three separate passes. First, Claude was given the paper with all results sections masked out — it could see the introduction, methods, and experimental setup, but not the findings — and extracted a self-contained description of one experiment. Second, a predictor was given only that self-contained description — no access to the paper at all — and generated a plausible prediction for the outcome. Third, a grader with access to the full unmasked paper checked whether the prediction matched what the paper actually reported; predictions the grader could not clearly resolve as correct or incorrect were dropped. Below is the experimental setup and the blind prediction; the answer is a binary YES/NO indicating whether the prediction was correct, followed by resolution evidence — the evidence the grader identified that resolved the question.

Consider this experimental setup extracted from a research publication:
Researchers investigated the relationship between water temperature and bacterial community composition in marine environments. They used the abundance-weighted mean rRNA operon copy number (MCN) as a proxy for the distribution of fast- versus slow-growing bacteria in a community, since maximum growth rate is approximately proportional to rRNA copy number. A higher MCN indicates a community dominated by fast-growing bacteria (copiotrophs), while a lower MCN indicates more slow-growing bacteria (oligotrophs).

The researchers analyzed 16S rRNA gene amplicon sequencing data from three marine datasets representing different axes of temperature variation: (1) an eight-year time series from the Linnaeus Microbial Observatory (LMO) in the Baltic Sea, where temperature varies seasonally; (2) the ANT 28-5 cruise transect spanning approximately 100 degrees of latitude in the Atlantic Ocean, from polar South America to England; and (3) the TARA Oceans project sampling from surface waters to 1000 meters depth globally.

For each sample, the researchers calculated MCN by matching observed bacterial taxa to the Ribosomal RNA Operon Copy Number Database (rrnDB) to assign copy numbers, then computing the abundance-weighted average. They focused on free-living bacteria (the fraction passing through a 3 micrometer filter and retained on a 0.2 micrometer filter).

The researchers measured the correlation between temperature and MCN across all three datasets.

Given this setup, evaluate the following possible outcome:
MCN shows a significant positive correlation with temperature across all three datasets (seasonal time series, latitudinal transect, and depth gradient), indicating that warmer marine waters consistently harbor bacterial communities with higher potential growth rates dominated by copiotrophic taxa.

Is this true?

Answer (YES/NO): NO